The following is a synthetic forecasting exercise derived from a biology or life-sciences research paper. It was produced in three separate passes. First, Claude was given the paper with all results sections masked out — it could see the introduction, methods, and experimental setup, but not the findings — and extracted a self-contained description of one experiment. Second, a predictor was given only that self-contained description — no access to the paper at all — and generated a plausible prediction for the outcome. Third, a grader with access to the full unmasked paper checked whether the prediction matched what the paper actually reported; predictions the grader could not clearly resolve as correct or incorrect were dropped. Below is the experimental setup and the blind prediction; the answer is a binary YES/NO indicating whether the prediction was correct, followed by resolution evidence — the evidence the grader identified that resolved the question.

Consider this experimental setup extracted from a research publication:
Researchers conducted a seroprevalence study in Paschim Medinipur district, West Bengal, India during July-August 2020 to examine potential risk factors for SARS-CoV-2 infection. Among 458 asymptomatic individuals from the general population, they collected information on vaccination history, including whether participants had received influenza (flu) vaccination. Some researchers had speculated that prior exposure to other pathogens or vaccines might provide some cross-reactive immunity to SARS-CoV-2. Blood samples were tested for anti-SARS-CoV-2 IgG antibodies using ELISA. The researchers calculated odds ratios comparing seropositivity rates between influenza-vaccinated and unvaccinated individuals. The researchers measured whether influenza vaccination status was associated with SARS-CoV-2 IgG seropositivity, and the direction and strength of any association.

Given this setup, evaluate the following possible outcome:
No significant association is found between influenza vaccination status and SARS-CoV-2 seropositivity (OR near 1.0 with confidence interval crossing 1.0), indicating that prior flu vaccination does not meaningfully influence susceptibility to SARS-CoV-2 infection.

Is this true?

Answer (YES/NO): NO